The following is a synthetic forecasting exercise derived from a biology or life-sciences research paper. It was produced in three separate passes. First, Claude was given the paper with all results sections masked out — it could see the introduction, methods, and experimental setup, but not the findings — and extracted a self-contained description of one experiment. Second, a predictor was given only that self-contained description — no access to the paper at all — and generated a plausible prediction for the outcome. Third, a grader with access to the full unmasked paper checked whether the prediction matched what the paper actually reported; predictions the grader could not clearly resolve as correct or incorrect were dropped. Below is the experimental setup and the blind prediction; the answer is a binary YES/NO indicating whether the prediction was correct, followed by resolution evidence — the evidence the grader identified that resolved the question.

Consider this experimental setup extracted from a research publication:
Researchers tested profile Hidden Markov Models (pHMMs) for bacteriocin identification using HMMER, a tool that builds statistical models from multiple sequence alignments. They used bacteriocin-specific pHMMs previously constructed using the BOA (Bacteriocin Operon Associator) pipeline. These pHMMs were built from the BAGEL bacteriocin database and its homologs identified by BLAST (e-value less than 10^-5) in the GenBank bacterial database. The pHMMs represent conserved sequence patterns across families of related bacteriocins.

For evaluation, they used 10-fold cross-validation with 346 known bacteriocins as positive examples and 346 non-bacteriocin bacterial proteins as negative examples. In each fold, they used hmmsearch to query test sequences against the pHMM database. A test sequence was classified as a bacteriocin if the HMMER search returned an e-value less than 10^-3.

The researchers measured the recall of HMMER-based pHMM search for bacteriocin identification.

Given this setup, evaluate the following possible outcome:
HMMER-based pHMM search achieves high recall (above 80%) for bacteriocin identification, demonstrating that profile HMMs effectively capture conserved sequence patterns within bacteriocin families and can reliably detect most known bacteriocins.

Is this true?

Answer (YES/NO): NO